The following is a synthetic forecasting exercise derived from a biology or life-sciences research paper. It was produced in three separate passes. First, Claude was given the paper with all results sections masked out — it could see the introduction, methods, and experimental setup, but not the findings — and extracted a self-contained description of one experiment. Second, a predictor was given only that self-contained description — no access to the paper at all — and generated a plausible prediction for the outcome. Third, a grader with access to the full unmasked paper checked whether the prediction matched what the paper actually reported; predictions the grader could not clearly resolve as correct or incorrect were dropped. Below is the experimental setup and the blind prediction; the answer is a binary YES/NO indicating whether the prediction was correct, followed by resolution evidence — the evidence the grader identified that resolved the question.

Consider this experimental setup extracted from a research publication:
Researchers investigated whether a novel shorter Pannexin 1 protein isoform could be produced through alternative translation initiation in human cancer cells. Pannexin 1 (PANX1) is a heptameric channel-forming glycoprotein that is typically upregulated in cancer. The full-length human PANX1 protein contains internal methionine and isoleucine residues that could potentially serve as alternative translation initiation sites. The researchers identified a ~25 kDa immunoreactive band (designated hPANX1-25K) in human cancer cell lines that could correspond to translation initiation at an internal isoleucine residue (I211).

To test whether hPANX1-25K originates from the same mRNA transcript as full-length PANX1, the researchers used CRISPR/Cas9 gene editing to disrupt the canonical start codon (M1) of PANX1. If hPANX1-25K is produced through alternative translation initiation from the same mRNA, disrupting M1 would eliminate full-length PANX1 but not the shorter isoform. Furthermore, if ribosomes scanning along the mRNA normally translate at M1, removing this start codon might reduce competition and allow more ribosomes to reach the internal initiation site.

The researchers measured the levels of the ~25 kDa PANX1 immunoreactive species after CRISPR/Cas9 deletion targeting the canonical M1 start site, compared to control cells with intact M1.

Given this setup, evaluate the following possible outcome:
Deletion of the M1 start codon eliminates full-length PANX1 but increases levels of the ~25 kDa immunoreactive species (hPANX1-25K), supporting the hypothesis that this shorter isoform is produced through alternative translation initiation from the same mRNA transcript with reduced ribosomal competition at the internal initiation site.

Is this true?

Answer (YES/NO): YES